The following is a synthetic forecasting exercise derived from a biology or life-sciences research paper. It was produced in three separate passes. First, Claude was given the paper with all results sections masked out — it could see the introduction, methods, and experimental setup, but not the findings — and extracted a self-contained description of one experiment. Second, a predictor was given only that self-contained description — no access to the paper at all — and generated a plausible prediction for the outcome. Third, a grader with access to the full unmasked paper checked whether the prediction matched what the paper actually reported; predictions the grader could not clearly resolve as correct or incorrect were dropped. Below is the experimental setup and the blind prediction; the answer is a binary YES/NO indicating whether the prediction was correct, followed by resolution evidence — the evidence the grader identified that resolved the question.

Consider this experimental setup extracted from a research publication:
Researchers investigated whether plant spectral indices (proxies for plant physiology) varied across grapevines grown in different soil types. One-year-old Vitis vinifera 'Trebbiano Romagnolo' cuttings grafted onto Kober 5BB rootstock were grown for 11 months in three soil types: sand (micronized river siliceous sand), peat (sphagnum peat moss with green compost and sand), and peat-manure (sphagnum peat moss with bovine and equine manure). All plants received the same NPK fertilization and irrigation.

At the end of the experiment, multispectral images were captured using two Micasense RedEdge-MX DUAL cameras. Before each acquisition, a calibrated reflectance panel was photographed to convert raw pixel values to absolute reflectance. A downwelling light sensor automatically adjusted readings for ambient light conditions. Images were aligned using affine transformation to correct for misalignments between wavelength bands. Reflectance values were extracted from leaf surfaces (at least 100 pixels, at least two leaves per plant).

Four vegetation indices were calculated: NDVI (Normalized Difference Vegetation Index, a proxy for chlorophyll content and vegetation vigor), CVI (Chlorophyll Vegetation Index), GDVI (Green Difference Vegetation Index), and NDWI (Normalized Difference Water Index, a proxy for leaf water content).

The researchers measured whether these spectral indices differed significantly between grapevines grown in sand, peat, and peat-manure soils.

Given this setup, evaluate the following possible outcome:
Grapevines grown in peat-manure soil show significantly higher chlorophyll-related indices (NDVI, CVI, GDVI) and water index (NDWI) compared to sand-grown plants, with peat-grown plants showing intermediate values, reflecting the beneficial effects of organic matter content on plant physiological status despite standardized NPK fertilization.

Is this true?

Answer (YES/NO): NO